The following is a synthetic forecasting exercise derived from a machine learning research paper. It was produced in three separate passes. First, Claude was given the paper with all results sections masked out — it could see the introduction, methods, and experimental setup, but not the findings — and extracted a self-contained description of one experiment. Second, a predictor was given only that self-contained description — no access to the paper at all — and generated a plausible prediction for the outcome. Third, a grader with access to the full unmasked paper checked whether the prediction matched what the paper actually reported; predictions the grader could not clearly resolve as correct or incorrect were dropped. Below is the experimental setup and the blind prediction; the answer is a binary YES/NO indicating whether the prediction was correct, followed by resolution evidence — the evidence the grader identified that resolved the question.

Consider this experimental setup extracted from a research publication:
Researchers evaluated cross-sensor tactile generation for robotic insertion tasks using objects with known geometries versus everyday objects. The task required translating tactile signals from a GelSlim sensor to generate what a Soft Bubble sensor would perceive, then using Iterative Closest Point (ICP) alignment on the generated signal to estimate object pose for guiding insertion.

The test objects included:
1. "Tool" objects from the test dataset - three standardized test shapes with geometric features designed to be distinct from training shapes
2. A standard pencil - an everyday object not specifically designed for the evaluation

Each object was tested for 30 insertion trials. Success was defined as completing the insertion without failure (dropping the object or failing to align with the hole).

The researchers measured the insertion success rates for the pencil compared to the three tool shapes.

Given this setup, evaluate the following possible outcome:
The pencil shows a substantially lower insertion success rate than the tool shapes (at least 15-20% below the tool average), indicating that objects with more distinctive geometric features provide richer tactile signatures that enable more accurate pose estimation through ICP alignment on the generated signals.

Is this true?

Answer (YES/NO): NO